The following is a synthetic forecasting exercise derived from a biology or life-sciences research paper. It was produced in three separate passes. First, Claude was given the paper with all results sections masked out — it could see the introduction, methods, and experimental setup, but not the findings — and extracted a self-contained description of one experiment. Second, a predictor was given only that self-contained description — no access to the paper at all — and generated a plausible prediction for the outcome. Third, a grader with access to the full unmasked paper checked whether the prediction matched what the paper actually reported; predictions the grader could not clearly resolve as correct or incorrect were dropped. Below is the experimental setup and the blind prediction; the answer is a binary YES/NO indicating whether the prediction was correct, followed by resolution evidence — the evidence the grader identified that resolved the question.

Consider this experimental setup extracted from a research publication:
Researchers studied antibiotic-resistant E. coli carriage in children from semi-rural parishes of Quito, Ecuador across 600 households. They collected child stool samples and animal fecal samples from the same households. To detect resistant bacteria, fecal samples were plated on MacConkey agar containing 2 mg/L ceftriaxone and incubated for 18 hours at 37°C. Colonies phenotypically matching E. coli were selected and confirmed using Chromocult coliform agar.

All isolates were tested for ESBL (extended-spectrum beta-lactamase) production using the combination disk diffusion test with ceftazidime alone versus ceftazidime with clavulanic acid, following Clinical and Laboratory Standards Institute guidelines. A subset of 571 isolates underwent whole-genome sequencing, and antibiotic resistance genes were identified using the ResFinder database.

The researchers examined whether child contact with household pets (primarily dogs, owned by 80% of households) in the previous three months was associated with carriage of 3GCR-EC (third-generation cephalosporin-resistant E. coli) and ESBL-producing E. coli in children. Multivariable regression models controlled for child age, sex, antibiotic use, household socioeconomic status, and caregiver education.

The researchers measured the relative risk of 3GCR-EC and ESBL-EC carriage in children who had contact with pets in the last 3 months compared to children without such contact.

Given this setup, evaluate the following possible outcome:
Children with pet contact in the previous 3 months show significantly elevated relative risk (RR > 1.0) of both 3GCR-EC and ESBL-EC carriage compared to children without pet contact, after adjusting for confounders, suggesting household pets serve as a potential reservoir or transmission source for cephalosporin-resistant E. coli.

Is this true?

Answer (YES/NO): YES